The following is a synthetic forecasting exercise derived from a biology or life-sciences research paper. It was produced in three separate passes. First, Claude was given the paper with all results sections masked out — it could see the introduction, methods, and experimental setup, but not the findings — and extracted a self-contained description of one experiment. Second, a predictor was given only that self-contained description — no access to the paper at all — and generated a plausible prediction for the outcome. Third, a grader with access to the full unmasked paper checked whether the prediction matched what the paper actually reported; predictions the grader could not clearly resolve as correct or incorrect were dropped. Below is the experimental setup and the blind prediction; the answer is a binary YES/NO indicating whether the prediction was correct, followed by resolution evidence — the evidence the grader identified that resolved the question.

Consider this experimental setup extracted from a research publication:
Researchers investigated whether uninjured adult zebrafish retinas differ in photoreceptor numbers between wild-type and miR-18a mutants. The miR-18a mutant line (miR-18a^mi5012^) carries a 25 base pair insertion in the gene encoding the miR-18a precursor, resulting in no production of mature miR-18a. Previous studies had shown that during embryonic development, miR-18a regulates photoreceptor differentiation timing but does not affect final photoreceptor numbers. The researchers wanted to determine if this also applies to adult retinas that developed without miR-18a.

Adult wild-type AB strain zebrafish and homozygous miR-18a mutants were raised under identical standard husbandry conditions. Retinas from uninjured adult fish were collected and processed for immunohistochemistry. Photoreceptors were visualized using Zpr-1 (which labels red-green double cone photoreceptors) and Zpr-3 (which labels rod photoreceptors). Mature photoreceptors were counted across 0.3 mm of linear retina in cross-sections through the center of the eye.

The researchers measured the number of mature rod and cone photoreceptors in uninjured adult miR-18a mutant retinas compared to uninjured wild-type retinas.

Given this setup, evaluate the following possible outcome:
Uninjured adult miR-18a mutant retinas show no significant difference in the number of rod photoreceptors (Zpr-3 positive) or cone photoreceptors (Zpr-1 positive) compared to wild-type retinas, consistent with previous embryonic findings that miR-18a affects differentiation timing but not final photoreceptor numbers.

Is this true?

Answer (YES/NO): YES